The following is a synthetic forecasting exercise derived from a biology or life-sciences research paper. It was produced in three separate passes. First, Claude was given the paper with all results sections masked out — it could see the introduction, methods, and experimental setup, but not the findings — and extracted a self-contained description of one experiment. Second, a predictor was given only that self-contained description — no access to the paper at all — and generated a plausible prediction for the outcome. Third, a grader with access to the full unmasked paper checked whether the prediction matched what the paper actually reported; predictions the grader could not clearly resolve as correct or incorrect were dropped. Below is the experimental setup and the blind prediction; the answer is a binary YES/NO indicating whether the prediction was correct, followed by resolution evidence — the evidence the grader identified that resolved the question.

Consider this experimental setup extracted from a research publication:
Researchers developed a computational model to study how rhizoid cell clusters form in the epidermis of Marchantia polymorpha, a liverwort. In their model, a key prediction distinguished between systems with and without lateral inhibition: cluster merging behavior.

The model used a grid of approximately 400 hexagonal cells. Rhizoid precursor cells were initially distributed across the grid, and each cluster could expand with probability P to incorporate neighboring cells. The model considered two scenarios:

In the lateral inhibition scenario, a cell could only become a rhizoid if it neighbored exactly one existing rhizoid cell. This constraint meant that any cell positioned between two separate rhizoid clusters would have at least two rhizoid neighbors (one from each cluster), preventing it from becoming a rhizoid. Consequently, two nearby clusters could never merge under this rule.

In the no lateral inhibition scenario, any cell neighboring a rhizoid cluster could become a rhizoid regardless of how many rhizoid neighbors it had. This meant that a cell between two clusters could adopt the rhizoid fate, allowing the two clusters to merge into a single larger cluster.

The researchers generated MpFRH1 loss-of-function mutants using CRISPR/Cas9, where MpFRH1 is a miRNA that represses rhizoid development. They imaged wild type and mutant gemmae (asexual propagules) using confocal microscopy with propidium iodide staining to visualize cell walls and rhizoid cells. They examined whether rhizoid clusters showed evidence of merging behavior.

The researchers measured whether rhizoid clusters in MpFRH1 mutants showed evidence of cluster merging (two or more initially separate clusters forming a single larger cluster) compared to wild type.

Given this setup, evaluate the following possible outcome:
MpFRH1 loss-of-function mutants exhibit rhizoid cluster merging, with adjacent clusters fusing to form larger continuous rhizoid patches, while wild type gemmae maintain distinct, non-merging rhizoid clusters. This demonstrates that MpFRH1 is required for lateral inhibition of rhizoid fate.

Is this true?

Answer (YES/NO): YES